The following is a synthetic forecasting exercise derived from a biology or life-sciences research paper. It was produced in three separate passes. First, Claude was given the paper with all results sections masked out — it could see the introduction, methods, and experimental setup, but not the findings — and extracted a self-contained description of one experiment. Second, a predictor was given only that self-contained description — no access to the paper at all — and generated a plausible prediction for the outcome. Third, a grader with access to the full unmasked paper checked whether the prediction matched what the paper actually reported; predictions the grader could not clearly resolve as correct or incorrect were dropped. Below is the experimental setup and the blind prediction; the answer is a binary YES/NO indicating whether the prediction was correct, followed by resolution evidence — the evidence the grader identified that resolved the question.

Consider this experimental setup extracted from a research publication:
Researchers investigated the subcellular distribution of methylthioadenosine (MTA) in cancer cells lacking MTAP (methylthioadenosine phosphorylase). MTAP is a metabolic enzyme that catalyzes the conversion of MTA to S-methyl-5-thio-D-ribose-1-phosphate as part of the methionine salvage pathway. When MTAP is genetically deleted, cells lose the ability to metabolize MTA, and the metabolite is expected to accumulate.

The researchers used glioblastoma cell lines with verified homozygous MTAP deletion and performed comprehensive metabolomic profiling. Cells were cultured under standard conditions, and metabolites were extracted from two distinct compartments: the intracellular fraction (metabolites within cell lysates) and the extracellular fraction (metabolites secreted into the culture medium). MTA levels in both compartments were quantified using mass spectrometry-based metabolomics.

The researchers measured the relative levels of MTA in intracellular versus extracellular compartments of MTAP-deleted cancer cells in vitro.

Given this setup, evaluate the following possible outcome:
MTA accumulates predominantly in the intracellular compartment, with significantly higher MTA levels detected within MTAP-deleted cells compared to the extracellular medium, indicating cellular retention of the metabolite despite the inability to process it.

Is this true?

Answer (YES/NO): NO